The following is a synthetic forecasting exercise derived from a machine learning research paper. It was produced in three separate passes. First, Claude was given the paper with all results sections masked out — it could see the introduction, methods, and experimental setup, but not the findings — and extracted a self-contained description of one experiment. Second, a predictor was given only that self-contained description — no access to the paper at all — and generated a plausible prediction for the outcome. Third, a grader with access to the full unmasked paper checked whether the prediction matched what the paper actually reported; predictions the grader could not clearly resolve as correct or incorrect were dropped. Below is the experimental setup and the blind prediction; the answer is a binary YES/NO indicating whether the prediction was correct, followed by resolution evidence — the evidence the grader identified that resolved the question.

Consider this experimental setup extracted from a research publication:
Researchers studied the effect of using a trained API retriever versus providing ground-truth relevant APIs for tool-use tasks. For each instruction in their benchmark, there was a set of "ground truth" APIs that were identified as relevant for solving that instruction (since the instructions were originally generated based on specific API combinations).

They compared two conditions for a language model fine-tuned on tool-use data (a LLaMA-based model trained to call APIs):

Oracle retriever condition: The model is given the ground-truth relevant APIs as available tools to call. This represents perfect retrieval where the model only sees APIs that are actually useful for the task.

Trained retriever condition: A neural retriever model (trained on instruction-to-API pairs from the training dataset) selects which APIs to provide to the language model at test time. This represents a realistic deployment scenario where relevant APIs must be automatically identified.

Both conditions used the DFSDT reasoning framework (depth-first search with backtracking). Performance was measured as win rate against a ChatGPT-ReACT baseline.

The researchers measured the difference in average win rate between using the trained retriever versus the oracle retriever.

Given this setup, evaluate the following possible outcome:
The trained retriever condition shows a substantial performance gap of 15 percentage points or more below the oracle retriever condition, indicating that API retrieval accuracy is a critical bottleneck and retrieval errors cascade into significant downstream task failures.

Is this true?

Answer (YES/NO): NO